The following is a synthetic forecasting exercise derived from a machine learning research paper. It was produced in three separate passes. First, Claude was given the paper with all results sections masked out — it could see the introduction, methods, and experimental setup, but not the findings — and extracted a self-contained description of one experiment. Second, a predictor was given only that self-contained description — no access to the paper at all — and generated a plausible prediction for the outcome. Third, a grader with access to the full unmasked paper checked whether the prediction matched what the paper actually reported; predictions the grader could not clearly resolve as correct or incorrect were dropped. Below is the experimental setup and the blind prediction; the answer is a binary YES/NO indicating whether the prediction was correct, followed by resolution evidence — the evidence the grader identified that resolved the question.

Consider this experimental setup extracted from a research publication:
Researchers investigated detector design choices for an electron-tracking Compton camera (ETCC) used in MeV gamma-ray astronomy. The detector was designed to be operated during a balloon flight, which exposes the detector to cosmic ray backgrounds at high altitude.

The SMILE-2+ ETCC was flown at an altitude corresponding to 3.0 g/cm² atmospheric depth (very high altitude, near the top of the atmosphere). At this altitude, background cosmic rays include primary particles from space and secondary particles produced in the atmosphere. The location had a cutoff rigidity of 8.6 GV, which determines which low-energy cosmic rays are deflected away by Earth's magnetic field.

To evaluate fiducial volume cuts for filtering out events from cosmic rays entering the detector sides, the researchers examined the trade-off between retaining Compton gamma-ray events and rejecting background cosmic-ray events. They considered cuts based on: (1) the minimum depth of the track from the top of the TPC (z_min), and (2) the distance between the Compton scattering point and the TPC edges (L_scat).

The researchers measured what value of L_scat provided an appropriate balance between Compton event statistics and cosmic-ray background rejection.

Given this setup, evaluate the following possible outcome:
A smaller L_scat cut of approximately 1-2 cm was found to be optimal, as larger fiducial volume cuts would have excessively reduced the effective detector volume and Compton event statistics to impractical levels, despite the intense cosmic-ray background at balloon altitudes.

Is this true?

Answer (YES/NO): NO